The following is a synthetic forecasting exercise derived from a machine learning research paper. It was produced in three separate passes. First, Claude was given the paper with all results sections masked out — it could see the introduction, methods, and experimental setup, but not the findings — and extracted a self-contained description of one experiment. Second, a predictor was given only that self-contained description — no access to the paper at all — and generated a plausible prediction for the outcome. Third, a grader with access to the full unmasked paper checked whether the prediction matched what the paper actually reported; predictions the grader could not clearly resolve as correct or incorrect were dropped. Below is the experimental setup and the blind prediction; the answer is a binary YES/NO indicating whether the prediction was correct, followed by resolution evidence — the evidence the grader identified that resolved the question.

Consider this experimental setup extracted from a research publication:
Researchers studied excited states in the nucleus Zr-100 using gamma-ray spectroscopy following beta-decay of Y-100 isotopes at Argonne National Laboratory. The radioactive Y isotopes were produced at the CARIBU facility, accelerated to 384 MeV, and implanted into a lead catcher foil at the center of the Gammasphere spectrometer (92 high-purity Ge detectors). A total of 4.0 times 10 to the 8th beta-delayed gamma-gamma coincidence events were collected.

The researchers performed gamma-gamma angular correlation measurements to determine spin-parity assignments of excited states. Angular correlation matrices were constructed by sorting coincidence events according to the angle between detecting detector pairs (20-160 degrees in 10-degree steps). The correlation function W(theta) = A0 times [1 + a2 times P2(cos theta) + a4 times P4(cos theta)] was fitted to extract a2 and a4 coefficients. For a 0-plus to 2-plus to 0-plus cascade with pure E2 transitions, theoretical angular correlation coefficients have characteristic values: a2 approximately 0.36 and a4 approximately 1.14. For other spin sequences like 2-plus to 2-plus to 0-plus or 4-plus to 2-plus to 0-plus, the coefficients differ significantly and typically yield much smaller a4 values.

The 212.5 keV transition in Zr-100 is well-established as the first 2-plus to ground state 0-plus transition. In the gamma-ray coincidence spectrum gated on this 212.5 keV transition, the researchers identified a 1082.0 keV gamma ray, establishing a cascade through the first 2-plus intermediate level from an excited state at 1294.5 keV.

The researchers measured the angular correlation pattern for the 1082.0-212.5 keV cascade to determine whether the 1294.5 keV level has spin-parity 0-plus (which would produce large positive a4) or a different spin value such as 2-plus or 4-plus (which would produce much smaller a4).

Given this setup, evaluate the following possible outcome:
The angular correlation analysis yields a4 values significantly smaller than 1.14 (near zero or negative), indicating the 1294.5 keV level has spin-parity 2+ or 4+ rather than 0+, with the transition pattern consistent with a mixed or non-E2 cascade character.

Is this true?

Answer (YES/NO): NO